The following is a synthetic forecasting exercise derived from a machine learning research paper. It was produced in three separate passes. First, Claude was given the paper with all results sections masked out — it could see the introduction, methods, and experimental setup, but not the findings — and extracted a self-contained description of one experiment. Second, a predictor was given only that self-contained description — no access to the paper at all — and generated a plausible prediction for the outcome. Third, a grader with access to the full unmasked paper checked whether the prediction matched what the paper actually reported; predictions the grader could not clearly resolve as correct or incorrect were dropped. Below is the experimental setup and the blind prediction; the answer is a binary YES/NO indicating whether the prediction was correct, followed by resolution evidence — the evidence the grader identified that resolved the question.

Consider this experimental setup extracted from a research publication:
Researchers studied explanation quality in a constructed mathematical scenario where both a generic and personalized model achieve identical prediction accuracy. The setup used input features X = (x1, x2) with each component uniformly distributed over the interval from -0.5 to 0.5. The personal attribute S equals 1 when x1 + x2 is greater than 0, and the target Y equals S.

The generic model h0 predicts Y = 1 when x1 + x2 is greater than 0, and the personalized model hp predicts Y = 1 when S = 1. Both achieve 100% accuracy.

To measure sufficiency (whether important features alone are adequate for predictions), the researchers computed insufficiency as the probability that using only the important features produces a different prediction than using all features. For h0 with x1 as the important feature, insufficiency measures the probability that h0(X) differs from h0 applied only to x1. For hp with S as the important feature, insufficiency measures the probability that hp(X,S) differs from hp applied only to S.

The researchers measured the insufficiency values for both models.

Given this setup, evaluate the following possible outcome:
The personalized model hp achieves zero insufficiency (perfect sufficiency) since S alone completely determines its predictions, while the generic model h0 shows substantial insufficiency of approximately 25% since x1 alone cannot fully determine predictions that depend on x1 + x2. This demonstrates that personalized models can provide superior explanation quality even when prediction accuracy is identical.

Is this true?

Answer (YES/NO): YES